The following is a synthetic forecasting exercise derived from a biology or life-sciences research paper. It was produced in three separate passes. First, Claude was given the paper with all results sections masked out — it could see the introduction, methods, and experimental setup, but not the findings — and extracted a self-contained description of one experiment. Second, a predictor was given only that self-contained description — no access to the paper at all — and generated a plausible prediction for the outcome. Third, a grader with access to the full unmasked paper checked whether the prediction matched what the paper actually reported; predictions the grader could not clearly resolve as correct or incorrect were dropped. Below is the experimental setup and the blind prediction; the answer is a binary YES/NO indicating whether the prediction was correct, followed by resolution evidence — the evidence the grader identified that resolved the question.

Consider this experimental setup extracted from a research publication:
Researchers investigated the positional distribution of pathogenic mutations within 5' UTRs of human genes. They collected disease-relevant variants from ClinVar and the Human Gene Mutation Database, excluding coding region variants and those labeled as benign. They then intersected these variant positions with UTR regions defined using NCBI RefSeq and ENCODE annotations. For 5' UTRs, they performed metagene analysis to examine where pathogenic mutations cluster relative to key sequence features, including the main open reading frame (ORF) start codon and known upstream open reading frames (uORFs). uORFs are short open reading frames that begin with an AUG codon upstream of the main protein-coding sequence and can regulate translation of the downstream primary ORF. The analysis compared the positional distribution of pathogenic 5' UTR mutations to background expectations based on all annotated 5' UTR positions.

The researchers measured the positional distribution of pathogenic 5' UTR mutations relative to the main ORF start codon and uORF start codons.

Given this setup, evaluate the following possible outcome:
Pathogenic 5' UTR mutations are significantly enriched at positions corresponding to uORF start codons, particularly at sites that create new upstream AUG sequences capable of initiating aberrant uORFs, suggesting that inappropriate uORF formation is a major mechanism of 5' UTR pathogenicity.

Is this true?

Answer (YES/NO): NO